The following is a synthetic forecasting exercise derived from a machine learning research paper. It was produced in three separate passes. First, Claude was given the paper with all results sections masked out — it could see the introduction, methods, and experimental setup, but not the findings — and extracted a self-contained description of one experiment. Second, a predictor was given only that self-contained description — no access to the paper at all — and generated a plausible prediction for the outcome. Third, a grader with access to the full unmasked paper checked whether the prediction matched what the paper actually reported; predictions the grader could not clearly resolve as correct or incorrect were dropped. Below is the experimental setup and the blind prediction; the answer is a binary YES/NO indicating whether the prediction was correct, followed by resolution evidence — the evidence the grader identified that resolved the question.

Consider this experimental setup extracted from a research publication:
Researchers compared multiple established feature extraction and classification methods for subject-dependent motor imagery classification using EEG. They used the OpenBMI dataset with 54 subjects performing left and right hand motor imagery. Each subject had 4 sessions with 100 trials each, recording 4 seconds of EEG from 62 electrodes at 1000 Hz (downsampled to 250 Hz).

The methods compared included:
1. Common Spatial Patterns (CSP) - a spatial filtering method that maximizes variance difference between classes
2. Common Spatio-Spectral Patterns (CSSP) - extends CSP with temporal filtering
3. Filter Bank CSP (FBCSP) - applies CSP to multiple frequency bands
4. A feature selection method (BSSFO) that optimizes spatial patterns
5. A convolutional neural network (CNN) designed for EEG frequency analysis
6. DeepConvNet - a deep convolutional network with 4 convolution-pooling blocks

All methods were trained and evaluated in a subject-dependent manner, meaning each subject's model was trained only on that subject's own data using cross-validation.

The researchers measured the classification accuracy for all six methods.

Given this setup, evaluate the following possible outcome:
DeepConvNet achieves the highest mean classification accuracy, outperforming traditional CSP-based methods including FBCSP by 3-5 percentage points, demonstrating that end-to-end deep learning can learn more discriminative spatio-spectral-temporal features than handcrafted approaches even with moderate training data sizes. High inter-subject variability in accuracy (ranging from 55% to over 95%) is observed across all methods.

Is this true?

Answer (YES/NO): NO